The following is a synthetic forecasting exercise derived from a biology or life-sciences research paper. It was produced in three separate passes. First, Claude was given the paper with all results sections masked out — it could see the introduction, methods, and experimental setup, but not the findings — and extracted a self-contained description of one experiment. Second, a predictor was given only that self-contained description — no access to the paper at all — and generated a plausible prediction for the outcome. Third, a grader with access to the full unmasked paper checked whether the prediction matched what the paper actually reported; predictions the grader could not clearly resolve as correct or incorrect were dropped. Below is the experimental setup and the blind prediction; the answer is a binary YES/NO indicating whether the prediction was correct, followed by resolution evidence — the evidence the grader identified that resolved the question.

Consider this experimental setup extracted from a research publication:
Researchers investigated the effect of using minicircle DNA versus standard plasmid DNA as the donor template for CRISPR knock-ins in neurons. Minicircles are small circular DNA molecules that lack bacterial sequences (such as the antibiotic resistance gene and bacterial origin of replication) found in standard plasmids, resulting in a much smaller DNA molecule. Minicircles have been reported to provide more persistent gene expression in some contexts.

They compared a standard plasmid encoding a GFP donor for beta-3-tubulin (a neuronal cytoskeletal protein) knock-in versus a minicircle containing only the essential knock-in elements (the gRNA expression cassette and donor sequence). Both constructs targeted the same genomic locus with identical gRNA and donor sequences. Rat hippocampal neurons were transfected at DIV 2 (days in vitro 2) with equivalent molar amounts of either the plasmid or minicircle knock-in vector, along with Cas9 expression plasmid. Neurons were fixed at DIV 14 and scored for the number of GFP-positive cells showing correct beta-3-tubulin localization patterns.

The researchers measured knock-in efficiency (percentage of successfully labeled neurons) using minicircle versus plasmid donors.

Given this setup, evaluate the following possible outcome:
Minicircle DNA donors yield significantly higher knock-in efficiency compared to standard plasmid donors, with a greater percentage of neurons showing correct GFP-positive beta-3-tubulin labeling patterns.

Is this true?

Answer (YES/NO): NO